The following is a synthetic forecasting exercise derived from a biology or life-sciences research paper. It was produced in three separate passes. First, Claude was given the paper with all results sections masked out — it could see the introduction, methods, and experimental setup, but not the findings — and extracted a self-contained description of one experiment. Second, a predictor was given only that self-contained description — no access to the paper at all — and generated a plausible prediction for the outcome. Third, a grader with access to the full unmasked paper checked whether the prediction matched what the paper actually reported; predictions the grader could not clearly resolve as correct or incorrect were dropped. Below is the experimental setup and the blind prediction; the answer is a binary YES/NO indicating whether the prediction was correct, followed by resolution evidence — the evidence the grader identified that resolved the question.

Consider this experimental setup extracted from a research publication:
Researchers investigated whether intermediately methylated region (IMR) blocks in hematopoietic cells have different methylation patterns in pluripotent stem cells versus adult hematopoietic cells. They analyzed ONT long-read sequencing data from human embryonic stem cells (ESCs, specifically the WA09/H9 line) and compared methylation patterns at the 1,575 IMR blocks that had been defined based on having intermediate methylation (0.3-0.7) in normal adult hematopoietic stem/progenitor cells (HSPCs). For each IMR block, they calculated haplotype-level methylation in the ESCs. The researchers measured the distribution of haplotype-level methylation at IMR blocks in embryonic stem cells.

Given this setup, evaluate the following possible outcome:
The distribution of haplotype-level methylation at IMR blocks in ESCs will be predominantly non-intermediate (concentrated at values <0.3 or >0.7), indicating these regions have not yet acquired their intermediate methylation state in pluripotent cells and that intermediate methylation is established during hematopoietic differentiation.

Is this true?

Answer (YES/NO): YES